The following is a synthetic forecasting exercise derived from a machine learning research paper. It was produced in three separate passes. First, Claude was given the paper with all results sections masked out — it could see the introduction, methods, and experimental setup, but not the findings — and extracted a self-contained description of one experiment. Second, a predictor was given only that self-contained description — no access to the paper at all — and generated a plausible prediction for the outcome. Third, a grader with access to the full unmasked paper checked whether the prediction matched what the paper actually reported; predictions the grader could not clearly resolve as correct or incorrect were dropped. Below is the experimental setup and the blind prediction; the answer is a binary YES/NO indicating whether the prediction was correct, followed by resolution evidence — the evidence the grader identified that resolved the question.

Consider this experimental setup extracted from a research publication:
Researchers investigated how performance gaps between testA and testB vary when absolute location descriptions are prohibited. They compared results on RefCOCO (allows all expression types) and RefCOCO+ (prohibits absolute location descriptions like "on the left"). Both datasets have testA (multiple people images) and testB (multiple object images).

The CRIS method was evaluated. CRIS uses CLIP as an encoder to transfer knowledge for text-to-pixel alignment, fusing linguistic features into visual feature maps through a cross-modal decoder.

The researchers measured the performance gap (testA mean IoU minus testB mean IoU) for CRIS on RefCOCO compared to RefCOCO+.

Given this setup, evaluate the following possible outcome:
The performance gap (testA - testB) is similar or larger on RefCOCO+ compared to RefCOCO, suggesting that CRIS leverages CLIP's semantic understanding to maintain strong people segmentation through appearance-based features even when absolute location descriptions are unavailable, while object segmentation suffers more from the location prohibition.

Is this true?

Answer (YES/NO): YES